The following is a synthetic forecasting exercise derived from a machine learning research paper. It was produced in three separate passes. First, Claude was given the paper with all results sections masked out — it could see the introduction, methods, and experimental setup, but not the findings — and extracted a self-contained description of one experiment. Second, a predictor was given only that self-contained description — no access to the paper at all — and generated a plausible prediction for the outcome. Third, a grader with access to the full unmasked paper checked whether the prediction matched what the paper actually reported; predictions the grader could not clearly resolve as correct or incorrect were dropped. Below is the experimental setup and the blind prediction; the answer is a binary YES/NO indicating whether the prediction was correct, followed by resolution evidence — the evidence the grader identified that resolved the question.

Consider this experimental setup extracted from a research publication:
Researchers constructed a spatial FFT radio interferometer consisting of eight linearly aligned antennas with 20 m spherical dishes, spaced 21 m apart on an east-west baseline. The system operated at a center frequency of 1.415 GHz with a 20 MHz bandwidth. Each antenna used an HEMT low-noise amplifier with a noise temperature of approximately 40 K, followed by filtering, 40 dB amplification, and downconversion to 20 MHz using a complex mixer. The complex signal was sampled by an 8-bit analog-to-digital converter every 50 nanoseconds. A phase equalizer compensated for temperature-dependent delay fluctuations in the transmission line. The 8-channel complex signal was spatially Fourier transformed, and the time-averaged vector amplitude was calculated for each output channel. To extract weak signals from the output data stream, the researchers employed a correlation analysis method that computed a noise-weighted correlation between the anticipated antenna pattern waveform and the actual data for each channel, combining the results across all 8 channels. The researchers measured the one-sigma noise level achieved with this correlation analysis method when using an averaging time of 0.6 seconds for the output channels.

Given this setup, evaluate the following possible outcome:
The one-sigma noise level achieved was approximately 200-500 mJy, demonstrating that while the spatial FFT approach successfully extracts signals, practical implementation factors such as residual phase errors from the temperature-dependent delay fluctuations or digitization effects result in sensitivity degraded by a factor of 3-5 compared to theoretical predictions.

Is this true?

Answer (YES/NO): NO